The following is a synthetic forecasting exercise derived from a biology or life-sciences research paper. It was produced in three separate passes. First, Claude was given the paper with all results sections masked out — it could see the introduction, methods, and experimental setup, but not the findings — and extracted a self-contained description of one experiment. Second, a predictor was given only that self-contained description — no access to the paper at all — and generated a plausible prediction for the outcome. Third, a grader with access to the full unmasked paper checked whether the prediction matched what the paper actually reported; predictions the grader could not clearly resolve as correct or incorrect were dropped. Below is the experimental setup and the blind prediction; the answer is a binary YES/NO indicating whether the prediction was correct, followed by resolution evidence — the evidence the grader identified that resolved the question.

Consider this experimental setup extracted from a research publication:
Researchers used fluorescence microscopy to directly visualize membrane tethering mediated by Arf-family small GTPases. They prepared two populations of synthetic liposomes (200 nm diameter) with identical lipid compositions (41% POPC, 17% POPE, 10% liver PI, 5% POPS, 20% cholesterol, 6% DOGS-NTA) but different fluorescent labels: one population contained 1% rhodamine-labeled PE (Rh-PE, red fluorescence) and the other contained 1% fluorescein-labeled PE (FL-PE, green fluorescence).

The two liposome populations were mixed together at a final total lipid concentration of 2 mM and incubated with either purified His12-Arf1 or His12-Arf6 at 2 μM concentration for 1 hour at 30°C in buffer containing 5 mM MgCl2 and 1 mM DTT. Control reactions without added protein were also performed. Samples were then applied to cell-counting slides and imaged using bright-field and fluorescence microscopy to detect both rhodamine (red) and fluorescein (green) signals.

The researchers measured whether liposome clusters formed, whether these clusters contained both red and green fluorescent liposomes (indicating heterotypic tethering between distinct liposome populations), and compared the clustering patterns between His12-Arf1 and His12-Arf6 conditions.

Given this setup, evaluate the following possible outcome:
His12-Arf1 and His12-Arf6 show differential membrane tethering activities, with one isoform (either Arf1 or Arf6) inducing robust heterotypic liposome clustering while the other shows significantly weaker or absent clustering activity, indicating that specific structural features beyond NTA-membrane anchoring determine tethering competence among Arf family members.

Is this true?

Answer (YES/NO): YES